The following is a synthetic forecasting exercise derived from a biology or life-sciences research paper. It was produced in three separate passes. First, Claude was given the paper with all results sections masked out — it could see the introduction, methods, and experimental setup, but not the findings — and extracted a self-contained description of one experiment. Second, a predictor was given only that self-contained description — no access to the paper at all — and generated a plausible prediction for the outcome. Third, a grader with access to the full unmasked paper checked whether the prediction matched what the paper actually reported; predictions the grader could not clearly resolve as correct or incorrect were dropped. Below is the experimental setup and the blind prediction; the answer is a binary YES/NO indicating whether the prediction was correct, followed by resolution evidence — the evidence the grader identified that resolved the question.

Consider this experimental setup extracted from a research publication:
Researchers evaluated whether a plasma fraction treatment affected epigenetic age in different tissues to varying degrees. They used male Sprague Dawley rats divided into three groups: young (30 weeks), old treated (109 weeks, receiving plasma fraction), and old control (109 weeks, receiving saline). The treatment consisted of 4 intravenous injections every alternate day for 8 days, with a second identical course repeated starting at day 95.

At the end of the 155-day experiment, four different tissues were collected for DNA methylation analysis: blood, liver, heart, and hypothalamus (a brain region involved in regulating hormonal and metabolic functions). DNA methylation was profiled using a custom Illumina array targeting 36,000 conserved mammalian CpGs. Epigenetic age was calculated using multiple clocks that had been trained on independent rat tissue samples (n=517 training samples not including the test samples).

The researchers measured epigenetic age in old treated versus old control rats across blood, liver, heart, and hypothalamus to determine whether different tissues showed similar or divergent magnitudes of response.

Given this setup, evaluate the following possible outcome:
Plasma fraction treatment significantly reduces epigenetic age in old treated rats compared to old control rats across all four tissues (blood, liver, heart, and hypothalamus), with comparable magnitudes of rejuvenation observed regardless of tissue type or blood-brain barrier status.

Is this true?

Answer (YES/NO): NO